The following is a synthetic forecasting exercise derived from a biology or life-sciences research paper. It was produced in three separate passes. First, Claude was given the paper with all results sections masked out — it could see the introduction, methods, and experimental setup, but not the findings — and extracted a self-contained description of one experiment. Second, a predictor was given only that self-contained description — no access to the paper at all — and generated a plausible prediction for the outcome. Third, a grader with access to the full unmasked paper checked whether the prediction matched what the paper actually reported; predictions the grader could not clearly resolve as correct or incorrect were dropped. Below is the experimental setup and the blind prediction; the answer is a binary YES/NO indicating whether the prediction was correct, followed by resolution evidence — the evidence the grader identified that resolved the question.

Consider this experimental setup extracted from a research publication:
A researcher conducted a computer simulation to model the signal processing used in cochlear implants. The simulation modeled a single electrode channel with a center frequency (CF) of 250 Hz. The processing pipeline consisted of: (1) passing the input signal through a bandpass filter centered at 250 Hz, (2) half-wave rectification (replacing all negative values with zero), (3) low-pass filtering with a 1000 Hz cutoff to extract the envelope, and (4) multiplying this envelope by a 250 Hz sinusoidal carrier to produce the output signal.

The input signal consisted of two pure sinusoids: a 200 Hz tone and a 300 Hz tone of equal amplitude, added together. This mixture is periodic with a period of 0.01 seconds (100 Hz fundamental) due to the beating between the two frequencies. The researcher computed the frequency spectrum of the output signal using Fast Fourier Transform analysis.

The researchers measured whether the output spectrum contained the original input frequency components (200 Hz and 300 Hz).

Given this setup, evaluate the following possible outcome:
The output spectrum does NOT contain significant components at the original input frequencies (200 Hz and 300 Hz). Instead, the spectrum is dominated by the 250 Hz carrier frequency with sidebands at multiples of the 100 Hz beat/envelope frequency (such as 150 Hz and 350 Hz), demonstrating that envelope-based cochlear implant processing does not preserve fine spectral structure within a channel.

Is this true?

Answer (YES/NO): YES